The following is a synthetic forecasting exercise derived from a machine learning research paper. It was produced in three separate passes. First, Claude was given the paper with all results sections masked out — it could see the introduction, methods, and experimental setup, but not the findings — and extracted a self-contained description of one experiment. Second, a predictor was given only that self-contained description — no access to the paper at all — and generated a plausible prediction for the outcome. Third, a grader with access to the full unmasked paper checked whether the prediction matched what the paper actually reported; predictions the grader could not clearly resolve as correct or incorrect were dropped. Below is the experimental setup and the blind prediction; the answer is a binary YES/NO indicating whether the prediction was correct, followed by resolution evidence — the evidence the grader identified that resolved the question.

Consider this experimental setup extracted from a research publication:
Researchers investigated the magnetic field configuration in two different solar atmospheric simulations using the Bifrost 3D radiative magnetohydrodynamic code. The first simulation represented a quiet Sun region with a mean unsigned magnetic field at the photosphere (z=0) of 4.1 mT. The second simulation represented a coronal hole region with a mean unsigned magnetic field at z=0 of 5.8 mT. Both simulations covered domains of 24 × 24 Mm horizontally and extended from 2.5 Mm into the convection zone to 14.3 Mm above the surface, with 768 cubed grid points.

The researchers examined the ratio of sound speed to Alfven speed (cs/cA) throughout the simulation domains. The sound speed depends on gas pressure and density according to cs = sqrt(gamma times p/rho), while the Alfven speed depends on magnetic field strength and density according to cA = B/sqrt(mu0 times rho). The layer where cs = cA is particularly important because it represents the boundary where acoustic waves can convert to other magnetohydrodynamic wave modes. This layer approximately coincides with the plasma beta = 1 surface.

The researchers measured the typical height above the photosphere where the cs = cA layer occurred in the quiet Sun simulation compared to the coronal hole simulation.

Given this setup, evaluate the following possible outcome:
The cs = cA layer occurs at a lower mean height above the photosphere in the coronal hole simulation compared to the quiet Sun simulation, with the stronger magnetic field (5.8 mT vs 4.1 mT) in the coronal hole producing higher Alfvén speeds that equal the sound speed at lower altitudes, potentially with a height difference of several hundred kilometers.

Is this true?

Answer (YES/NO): YES